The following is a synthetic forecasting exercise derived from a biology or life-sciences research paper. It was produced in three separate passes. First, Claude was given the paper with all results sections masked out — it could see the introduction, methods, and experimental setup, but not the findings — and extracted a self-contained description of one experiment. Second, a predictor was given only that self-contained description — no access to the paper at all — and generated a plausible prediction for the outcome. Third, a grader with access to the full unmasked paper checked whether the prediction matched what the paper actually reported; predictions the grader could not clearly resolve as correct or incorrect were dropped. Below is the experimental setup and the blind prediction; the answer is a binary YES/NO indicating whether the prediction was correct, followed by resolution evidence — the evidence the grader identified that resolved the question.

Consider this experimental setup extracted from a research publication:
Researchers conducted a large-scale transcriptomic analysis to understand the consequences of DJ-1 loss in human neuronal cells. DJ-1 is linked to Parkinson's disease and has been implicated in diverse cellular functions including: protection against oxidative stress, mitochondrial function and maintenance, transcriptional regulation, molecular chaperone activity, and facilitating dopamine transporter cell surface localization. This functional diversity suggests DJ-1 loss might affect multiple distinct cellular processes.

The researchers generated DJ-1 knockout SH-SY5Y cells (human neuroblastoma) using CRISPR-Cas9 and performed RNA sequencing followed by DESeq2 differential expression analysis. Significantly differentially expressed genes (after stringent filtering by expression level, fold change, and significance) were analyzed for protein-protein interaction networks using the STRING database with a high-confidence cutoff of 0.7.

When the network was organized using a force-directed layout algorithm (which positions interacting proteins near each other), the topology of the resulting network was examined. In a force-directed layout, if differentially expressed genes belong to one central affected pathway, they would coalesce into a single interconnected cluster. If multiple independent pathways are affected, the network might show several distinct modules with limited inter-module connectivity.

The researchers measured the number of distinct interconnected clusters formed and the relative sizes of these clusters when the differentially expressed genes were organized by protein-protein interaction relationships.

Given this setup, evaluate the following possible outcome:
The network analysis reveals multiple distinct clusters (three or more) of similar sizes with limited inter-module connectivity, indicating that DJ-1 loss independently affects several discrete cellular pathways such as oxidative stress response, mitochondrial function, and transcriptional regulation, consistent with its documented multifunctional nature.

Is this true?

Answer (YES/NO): NO